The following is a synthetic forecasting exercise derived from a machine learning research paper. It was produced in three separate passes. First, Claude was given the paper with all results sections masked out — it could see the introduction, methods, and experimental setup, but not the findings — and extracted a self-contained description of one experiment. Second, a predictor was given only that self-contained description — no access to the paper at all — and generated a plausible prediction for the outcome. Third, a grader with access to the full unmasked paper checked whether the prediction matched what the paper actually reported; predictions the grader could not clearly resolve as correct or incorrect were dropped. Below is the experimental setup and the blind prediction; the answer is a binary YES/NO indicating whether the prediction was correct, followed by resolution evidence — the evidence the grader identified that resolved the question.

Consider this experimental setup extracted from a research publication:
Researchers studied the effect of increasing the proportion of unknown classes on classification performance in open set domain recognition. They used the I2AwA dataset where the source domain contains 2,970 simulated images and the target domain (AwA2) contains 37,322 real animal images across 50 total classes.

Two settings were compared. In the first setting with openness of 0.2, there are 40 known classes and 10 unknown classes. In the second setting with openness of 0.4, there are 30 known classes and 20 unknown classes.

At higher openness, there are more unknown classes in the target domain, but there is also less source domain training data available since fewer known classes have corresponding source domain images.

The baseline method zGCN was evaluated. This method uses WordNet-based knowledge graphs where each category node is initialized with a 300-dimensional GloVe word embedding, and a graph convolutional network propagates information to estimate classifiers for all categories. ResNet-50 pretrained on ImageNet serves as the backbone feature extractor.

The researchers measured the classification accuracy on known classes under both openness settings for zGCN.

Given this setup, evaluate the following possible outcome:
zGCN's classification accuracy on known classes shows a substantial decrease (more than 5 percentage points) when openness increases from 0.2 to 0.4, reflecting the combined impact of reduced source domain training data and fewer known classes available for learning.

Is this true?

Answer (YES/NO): YES